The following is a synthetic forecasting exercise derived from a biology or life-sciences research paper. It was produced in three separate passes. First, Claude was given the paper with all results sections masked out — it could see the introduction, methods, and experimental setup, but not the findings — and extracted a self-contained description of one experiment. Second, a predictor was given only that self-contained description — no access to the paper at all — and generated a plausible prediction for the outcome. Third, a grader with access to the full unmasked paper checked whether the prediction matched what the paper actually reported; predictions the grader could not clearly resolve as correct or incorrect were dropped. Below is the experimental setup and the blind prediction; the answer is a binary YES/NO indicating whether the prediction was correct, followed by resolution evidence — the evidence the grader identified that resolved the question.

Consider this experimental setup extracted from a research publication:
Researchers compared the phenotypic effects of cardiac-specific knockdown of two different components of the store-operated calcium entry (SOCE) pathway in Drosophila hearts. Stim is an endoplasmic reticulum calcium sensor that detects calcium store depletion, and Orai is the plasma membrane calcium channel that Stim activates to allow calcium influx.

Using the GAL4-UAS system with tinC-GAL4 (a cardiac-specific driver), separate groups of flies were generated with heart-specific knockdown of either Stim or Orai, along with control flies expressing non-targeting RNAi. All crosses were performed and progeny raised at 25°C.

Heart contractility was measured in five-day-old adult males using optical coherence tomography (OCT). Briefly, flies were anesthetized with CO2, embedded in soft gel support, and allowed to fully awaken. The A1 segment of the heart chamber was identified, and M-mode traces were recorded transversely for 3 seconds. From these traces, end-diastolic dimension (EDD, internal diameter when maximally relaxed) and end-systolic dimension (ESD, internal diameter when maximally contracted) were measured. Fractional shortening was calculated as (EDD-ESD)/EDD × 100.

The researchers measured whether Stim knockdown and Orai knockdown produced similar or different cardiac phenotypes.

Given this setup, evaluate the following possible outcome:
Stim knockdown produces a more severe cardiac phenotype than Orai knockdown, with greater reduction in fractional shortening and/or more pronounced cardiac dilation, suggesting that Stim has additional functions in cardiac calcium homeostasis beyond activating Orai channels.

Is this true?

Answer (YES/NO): NO